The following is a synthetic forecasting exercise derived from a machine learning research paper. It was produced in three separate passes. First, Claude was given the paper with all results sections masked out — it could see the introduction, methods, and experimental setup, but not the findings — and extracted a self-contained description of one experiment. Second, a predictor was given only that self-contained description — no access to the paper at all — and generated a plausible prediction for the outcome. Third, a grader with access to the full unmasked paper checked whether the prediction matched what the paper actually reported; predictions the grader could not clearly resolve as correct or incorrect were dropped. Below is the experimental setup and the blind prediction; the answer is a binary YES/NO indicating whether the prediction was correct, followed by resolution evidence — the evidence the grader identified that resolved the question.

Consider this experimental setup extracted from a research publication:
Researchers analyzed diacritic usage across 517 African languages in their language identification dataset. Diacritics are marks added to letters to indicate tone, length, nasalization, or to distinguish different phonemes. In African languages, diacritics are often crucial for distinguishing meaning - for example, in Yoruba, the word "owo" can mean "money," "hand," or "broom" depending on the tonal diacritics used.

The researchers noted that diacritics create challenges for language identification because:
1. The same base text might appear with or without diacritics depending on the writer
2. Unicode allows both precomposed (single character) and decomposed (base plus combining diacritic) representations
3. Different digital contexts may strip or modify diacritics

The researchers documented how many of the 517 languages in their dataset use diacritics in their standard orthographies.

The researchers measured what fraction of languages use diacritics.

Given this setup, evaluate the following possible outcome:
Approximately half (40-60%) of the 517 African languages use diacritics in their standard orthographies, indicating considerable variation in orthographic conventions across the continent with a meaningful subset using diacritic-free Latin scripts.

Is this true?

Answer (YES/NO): YES